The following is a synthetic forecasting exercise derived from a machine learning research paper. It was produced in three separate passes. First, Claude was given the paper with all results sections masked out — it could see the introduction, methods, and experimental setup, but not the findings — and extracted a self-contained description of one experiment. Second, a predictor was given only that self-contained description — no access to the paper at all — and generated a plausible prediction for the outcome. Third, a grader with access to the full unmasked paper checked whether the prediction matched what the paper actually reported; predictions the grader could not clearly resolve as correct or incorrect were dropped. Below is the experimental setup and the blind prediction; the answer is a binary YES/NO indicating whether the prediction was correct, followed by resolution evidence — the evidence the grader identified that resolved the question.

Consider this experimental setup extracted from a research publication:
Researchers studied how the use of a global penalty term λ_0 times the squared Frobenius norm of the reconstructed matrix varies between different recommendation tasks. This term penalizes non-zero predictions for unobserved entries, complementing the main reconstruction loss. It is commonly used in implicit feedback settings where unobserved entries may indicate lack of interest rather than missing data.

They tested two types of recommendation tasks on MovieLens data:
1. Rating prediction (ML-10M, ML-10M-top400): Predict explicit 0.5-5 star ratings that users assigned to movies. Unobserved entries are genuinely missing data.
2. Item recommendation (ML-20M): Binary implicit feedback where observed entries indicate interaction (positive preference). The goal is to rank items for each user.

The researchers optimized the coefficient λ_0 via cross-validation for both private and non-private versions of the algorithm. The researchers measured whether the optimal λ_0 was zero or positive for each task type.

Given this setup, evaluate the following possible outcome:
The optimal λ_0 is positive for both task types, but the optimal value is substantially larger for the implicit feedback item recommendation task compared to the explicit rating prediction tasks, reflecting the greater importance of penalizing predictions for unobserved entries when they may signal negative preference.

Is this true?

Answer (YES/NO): NO